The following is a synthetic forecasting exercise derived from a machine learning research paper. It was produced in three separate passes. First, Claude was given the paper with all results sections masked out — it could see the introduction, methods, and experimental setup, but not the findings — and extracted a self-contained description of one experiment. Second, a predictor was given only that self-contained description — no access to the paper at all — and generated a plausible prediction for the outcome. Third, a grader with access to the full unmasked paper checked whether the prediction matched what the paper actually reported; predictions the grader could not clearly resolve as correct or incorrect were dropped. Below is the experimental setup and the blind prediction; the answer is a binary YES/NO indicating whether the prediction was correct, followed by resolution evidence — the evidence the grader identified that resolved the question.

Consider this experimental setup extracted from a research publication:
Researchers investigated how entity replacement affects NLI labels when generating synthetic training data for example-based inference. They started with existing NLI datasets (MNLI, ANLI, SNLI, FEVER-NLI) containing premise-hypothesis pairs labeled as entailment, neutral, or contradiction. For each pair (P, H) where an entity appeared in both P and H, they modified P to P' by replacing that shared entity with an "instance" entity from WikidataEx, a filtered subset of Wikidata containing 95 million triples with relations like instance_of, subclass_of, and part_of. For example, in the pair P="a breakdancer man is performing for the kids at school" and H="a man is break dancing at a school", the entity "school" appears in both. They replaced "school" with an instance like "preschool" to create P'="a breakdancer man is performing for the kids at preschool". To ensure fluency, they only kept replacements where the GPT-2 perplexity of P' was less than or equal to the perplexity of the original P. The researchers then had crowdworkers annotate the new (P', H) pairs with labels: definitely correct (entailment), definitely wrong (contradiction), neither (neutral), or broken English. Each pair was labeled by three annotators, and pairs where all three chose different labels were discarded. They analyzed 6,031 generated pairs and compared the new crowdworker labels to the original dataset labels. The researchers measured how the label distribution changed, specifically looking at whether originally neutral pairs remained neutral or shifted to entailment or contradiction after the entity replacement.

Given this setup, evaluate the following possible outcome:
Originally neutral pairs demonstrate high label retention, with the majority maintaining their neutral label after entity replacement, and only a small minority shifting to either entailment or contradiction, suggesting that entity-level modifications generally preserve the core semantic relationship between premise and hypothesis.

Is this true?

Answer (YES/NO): NO